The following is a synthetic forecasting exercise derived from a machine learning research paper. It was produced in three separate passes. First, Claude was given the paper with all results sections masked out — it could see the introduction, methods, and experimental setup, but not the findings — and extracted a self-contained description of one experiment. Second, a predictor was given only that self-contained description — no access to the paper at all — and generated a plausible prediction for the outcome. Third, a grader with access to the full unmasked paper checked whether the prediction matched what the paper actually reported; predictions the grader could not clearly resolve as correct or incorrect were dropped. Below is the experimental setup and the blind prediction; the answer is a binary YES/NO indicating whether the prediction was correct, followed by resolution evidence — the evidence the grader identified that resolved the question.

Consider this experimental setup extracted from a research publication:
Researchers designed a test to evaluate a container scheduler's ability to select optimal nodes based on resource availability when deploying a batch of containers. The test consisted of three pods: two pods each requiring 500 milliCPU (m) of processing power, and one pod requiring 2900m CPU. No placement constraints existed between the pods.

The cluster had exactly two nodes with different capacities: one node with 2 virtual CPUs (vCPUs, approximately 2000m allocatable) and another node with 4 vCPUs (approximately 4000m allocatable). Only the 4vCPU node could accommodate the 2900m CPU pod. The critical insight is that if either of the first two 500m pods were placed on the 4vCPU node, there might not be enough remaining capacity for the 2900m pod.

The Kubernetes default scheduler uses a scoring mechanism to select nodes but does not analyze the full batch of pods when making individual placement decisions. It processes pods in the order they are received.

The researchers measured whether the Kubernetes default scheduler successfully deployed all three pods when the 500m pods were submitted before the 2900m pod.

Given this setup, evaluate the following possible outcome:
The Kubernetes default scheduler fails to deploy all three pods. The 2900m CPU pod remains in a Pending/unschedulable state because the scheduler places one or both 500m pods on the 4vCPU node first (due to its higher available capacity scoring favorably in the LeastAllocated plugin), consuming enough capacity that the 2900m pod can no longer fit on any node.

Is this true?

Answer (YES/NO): YES